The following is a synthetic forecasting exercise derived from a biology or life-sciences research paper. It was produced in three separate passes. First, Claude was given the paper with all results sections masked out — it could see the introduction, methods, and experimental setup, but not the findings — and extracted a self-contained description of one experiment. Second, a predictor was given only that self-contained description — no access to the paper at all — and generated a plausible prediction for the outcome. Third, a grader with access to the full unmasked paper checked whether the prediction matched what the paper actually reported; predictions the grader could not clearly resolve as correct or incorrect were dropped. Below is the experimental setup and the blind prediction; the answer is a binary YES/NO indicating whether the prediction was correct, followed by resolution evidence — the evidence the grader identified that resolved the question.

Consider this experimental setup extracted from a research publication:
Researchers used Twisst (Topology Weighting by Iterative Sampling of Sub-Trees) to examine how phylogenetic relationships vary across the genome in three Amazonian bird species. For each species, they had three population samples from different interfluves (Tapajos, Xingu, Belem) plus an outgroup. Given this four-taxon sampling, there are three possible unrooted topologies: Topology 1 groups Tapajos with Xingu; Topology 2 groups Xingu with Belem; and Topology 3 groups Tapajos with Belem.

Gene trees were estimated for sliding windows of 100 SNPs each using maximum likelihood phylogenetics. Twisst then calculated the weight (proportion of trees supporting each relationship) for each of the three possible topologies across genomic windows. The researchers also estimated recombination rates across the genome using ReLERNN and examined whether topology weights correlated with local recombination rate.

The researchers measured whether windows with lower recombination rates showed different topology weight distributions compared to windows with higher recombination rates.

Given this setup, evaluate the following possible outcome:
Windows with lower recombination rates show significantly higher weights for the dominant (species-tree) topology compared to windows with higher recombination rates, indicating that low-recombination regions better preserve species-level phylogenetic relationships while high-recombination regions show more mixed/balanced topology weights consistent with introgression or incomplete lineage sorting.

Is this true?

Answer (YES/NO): YES